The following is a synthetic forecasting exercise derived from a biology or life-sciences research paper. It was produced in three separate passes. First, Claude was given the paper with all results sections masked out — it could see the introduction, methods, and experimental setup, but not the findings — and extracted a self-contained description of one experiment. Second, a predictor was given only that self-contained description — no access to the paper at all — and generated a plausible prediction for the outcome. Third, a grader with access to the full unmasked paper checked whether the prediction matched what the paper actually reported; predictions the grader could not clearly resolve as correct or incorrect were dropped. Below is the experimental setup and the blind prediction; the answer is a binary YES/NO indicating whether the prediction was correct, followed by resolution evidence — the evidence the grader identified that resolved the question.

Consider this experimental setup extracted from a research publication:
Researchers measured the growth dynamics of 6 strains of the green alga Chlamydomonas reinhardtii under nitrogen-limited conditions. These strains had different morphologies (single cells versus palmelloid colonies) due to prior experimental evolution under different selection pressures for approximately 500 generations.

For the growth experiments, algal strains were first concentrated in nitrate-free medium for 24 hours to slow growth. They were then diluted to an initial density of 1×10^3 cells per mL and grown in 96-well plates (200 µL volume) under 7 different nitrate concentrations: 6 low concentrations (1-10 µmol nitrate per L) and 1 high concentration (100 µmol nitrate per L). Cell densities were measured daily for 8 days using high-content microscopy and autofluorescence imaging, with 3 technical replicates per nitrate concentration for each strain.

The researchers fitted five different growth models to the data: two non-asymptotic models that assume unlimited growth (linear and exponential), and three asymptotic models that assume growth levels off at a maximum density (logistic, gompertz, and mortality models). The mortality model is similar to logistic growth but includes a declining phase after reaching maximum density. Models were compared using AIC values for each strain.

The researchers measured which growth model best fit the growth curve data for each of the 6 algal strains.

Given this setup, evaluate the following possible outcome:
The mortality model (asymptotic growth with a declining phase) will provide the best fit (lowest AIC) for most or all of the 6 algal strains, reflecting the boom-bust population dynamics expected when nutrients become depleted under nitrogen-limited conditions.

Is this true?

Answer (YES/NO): NO